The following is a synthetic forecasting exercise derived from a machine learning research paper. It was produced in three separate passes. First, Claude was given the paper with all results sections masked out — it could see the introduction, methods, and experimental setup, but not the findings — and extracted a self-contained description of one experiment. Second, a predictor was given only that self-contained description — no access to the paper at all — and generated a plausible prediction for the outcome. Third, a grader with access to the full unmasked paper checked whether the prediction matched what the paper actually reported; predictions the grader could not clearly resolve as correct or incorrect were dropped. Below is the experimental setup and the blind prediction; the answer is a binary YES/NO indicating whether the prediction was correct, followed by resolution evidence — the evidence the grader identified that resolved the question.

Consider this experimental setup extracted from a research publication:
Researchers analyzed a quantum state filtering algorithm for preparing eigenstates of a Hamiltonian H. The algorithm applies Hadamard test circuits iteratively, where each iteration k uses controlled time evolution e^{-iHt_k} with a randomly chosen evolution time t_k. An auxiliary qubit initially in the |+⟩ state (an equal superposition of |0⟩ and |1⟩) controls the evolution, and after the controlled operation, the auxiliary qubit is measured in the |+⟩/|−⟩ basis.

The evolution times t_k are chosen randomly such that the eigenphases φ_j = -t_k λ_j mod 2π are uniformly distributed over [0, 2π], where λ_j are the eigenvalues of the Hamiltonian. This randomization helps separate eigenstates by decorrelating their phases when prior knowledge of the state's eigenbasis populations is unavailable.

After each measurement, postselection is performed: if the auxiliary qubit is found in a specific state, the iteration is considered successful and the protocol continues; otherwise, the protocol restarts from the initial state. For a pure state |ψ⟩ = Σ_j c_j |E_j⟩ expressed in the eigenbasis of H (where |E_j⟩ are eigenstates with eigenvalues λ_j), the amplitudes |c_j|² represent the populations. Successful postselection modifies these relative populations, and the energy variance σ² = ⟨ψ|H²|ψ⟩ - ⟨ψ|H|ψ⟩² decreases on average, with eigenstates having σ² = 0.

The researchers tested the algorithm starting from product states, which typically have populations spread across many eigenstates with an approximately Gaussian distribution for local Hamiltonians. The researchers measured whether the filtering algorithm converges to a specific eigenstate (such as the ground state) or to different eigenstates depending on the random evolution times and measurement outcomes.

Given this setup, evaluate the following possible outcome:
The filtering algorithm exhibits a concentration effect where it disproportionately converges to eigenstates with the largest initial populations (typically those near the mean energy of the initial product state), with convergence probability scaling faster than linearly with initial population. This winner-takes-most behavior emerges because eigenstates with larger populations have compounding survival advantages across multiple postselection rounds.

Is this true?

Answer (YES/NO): YES